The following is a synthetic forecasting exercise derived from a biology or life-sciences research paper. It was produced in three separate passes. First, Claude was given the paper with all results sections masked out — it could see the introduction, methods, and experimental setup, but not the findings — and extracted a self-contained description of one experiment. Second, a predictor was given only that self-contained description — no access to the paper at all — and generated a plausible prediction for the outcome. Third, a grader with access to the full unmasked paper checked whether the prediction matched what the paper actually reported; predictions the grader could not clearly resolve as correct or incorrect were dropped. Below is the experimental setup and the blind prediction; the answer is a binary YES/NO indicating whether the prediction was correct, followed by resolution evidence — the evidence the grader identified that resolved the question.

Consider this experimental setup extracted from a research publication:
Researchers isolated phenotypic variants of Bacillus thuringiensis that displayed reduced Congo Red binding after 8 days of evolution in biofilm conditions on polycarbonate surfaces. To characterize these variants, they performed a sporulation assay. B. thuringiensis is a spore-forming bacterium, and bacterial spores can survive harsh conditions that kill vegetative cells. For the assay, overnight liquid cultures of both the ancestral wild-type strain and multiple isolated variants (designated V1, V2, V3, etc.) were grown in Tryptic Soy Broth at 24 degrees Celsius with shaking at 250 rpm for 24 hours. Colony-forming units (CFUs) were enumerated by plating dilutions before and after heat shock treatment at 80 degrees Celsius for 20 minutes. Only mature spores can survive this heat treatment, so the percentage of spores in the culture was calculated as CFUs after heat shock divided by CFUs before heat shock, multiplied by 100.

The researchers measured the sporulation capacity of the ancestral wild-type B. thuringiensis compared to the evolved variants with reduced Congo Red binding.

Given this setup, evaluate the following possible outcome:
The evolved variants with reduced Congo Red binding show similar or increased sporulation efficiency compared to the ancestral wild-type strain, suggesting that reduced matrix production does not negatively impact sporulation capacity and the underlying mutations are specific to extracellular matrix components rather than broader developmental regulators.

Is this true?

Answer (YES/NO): NO